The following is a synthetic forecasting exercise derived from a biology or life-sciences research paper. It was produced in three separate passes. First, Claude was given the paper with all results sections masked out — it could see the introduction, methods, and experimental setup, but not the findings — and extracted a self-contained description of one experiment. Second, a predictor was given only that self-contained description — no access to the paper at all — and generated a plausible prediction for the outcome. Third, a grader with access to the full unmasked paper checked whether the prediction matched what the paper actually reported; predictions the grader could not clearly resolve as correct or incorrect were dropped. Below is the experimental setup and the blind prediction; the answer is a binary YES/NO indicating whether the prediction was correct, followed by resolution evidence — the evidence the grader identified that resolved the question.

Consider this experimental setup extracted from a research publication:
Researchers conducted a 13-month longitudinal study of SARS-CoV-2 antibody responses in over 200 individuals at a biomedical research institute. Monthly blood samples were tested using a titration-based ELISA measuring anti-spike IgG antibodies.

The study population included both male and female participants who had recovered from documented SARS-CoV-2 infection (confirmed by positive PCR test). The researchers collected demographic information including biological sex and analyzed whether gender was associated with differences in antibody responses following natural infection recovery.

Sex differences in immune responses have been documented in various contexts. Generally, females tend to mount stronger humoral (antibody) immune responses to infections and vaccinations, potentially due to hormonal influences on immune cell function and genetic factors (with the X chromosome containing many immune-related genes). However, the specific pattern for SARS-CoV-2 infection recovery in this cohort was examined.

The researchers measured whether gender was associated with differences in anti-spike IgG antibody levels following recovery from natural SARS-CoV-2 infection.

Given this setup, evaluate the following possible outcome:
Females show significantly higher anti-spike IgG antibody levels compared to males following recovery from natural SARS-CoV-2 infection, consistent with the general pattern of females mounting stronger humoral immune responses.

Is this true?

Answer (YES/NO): YES